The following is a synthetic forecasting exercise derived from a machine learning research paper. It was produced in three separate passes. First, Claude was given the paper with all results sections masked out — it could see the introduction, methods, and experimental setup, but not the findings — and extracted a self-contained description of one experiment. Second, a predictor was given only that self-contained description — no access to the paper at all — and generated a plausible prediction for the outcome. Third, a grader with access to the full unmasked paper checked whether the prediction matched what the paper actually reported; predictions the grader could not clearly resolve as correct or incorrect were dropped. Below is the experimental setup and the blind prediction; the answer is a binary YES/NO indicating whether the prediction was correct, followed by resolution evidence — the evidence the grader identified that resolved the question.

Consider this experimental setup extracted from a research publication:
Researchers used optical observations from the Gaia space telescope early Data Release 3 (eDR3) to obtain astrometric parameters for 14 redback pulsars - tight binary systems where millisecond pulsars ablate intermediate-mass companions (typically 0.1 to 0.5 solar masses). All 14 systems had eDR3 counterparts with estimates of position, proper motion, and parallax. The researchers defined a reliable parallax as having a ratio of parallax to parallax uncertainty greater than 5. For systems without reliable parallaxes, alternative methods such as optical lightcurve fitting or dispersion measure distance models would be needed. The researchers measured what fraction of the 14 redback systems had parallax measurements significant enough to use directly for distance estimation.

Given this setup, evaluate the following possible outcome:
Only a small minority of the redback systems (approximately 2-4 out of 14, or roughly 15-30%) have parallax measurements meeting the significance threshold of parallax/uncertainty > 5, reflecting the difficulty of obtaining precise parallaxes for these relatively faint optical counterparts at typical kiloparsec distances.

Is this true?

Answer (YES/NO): YES